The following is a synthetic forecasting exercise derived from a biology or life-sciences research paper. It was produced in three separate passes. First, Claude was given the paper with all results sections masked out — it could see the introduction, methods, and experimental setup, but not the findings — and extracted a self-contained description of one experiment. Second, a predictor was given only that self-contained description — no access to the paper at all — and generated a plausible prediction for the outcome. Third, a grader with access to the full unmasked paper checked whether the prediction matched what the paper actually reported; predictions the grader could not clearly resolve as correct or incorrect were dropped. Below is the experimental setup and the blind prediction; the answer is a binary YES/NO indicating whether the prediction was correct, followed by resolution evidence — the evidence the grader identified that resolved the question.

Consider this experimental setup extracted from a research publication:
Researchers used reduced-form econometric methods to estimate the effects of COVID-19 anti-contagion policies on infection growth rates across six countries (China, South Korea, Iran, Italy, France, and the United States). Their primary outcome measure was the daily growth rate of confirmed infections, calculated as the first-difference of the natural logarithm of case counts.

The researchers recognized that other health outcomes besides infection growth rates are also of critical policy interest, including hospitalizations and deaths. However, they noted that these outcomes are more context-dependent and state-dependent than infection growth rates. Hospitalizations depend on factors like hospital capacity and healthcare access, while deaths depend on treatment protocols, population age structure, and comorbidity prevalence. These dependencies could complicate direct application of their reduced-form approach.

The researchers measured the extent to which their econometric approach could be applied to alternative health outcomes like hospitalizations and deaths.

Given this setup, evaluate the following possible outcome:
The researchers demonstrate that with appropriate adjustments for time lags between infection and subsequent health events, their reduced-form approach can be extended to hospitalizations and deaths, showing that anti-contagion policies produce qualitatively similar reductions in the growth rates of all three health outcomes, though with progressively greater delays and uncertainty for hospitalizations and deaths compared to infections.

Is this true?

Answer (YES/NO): NO